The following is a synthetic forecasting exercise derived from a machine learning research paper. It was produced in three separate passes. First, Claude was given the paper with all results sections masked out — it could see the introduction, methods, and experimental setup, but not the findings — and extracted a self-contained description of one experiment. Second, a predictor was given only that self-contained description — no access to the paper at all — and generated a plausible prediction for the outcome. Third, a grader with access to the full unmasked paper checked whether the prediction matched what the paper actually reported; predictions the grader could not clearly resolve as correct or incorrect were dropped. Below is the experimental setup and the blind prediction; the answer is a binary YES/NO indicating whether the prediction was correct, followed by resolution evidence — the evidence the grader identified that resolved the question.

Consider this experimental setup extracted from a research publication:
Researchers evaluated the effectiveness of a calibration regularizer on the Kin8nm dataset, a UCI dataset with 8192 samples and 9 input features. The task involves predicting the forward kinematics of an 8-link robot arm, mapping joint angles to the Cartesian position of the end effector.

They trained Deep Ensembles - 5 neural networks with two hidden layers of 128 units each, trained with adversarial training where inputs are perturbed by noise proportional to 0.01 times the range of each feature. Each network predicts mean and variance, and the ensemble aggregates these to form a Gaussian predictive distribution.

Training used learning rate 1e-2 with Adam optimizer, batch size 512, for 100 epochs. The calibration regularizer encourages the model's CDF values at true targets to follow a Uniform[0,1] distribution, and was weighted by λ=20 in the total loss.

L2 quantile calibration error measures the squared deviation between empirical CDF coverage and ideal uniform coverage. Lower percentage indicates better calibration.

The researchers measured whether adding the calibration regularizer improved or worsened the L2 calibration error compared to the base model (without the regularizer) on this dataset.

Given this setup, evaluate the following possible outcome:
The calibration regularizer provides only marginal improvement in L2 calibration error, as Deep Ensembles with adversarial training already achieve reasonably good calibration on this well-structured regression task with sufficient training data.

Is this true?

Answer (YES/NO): NO